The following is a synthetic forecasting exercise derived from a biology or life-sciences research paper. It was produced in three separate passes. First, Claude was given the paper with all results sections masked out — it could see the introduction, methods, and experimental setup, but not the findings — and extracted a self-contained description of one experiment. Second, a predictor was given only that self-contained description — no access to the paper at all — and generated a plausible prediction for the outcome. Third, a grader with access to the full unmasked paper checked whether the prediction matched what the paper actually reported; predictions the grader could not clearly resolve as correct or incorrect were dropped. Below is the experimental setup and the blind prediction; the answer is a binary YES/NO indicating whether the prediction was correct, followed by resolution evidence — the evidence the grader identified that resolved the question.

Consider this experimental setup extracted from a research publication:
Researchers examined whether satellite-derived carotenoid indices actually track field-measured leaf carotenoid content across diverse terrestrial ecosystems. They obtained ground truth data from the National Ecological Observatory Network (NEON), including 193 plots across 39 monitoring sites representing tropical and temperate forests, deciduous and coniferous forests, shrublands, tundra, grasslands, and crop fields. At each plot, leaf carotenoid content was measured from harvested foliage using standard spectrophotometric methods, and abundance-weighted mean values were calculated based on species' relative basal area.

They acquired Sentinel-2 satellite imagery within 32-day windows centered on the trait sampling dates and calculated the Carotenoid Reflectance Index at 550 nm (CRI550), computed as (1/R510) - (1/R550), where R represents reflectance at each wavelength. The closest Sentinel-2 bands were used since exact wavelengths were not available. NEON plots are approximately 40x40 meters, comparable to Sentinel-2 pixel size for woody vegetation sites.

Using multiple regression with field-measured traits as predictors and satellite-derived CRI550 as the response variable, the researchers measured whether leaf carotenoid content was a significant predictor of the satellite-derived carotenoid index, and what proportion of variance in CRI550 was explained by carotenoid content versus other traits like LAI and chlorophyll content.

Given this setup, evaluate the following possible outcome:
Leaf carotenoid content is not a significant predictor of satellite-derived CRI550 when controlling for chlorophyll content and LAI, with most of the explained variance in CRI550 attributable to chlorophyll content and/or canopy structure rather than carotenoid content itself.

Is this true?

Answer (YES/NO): NO